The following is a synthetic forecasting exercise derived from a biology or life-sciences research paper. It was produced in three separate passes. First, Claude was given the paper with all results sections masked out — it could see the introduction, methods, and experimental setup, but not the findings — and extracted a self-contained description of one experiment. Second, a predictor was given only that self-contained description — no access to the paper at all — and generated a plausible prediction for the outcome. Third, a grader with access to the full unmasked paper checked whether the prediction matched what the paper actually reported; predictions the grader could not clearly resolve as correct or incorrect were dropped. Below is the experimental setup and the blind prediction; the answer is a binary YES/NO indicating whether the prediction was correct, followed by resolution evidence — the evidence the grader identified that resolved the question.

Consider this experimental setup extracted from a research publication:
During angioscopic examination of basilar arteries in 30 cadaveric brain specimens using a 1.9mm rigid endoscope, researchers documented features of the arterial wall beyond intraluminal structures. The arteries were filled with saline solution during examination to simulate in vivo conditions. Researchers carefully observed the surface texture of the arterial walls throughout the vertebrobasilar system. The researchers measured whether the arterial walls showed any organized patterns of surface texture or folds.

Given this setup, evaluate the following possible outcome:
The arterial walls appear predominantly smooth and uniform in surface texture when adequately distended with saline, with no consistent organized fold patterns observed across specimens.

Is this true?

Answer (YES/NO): NO